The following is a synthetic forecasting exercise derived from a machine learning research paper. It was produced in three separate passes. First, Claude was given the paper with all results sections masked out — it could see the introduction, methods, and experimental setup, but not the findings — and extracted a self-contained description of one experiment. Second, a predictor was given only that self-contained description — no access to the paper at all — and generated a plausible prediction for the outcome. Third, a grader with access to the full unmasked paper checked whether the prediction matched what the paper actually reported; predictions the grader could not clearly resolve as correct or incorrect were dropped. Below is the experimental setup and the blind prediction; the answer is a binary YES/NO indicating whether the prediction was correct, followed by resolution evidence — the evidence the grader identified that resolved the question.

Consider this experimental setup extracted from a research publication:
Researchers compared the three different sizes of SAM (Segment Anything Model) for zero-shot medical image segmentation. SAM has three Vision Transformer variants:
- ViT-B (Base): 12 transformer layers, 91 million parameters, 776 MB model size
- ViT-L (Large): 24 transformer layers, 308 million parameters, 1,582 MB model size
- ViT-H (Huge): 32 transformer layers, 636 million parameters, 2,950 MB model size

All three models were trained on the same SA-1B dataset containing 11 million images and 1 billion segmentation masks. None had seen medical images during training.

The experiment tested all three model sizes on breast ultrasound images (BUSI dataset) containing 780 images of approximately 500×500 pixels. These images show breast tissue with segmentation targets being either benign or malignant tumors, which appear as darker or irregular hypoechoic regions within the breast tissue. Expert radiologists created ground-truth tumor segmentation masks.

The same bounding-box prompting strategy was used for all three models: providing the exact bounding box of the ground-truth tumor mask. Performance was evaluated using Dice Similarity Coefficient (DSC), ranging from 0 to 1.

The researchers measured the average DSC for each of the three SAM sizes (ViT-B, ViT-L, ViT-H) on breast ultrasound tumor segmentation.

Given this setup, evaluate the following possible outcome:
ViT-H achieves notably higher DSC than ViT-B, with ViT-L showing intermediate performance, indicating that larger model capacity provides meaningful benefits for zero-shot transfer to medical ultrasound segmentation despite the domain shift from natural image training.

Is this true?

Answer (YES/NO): NO